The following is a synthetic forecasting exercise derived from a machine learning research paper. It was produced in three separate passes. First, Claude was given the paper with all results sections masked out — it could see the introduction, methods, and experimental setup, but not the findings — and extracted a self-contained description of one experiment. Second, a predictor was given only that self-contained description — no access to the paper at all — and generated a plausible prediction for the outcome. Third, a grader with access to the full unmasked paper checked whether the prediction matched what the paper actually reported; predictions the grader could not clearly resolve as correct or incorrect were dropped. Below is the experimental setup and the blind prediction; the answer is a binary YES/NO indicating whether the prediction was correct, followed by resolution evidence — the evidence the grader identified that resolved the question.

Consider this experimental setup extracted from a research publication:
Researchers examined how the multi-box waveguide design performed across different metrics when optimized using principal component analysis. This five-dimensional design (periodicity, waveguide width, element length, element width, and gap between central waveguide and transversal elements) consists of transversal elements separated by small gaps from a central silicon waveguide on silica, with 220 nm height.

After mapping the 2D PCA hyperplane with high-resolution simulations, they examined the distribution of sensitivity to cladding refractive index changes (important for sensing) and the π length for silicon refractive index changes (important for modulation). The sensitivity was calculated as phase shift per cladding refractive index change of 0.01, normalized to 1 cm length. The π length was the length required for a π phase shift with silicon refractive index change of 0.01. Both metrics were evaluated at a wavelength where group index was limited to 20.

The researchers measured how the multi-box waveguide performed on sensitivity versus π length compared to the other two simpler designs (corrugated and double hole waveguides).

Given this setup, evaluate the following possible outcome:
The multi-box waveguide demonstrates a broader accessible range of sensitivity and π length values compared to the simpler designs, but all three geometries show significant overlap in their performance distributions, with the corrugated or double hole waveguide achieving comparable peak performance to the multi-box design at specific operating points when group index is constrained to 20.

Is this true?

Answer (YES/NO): NO